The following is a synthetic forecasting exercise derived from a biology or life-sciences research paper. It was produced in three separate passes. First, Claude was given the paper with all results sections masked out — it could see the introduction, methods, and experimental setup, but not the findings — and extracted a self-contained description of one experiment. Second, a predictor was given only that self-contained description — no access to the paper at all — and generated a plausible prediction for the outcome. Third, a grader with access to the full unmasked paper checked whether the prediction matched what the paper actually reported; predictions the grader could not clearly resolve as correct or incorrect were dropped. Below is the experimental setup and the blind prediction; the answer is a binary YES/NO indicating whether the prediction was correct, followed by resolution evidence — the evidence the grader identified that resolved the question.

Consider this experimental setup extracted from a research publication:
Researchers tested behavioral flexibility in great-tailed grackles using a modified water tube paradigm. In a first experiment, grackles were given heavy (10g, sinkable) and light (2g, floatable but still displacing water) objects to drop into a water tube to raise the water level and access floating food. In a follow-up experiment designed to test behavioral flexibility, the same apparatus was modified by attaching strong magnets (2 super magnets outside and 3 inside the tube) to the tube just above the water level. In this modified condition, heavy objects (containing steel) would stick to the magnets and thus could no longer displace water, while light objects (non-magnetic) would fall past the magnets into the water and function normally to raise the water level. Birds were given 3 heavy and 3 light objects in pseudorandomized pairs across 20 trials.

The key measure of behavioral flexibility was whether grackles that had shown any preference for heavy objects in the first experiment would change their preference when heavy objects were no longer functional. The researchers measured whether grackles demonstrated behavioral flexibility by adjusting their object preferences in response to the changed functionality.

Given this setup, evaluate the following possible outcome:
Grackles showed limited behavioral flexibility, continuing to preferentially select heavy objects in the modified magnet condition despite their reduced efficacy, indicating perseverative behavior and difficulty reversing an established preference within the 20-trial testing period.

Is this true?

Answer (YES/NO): NO